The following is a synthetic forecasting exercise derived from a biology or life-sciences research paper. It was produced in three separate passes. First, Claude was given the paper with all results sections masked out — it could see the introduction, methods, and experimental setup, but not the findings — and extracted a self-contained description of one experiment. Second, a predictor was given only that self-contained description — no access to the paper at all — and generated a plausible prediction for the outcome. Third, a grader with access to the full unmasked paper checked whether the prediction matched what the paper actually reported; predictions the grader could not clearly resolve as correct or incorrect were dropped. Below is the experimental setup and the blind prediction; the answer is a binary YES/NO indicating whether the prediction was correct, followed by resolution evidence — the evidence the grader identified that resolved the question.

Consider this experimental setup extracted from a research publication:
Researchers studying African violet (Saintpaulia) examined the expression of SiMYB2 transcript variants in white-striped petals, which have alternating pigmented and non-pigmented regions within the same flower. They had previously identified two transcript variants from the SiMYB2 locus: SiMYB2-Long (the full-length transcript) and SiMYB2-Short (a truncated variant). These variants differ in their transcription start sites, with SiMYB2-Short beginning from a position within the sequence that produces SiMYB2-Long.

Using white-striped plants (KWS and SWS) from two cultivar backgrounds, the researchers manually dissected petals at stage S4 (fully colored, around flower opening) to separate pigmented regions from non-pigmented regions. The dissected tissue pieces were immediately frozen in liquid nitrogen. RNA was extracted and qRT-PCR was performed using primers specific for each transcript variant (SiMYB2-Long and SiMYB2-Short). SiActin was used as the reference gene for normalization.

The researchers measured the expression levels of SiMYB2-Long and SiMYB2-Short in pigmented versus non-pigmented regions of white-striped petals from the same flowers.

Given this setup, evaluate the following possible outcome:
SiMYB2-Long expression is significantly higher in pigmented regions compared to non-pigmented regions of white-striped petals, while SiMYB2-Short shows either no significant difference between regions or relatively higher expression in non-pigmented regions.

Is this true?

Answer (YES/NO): YES